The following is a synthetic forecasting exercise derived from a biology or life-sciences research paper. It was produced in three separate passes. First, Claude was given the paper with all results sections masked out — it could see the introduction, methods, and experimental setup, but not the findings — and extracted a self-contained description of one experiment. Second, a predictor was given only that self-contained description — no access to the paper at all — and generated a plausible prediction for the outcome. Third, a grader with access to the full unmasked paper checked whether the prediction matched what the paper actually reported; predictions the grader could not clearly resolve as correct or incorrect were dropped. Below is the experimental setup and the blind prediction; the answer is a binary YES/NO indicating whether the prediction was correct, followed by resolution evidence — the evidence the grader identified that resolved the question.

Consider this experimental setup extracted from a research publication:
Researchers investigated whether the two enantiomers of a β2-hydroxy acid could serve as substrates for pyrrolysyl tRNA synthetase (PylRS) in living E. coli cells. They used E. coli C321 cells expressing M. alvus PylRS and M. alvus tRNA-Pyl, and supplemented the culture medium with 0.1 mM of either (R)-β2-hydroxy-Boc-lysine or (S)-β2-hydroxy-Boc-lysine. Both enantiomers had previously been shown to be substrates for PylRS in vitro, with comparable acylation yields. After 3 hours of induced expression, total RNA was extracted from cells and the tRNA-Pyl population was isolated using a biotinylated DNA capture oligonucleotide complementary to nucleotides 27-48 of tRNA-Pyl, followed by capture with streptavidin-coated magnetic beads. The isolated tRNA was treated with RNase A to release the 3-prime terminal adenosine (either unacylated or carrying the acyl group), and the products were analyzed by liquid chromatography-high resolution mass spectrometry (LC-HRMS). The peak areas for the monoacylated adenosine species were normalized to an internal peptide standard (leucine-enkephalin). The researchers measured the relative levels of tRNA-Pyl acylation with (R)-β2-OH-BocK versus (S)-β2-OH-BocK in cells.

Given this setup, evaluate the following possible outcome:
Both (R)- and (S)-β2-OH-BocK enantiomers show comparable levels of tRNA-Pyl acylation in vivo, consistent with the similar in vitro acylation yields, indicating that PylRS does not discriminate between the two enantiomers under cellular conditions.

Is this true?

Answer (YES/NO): NO